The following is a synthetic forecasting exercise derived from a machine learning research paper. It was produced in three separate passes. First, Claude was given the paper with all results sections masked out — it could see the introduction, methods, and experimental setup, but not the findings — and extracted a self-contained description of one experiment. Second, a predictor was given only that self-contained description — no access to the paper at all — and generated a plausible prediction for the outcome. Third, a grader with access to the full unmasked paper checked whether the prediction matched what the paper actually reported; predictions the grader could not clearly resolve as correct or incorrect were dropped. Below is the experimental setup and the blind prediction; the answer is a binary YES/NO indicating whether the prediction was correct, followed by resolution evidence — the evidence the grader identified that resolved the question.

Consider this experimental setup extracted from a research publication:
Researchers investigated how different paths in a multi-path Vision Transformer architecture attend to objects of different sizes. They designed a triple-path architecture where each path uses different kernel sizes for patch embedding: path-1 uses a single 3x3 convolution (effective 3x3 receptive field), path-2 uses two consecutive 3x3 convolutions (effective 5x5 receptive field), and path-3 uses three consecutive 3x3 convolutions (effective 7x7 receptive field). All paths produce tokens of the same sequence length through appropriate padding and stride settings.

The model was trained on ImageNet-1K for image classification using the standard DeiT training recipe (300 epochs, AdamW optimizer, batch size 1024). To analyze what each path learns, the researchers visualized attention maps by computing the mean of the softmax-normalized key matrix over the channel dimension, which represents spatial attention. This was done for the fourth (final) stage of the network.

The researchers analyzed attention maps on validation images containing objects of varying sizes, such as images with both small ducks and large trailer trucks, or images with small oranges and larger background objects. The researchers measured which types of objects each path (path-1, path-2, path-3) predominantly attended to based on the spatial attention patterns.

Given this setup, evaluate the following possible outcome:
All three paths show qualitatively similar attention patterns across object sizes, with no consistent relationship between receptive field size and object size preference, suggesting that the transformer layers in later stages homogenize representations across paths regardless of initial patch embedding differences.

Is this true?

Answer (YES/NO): NO